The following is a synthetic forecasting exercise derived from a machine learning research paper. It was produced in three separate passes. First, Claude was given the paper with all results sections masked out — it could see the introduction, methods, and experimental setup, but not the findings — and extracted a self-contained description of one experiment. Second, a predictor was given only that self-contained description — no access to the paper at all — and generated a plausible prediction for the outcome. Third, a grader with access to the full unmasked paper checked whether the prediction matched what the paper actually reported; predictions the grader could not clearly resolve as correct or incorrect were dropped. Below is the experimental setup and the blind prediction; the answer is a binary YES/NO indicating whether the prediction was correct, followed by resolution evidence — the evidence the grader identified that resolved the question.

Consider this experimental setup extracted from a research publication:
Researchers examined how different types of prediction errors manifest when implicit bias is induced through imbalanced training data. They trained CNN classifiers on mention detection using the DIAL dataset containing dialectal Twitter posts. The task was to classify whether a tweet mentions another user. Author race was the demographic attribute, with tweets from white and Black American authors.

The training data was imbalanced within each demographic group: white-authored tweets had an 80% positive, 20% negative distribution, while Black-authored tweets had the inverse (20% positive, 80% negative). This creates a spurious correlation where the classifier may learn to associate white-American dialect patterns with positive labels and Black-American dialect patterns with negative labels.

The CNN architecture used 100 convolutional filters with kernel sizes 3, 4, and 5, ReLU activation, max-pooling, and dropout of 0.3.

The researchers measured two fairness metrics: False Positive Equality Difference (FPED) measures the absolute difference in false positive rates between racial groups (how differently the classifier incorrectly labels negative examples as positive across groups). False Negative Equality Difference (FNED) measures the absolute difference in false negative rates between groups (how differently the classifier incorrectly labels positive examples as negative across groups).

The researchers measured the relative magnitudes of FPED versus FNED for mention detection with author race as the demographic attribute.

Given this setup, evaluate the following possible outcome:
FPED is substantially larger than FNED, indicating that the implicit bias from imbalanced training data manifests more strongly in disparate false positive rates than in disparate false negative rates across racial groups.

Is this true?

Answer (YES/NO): YES